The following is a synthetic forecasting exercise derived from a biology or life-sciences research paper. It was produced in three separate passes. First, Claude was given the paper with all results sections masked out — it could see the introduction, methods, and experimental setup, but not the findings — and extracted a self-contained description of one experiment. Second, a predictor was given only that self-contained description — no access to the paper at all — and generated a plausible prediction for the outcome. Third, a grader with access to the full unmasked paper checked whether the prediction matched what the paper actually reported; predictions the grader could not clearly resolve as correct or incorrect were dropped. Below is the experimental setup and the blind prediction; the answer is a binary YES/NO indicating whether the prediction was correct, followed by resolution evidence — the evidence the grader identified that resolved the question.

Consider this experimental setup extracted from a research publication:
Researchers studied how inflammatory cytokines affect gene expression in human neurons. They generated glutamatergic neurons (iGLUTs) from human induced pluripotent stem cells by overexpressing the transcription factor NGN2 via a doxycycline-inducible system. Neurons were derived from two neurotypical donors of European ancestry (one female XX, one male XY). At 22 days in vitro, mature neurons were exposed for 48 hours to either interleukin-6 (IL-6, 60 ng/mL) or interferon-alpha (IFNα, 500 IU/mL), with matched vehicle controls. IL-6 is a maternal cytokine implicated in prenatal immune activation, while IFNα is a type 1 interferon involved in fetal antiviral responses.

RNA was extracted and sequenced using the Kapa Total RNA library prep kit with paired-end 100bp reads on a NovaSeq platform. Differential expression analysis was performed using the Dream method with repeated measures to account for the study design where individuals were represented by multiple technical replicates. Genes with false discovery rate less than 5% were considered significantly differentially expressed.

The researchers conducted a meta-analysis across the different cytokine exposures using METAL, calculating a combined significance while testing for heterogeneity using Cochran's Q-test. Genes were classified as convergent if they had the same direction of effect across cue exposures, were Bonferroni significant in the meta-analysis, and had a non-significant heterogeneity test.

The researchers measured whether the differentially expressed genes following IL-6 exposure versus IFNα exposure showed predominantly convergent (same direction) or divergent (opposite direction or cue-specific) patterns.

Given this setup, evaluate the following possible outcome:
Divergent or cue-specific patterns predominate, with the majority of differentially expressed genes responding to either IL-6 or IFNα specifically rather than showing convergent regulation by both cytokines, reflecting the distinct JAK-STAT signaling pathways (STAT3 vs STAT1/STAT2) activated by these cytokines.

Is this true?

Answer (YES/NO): YES